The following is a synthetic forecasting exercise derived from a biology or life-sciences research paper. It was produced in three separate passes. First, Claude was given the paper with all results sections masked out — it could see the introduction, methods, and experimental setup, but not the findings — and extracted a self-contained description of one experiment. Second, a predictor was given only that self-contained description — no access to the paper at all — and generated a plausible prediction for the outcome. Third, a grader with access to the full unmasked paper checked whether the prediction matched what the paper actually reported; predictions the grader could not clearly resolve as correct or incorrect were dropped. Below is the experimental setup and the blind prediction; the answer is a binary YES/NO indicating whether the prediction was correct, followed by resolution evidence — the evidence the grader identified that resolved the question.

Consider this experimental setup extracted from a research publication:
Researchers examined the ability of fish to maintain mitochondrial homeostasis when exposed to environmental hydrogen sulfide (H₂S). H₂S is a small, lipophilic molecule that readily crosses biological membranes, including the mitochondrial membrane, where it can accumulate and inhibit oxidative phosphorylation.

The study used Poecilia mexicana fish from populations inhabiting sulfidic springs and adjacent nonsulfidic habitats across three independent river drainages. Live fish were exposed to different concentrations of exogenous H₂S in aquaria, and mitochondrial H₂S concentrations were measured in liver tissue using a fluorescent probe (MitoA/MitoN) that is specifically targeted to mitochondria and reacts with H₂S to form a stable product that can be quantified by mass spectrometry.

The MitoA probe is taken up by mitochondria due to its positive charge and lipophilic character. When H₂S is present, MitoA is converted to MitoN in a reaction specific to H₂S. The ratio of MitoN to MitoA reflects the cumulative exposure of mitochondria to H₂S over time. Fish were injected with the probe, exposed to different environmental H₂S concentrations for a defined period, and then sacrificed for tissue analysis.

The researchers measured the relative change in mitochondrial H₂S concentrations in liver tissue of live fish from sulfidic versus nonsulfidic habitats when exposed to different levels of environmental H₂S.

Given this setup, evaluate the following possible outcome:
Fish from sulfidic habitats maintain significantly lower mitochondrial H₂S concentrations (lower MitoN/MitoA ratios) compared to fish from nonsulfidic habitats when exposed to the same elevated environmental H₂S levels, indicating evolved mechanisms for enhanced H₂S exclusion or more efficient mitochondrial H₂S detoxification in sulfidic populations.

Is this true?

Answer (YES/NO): YES